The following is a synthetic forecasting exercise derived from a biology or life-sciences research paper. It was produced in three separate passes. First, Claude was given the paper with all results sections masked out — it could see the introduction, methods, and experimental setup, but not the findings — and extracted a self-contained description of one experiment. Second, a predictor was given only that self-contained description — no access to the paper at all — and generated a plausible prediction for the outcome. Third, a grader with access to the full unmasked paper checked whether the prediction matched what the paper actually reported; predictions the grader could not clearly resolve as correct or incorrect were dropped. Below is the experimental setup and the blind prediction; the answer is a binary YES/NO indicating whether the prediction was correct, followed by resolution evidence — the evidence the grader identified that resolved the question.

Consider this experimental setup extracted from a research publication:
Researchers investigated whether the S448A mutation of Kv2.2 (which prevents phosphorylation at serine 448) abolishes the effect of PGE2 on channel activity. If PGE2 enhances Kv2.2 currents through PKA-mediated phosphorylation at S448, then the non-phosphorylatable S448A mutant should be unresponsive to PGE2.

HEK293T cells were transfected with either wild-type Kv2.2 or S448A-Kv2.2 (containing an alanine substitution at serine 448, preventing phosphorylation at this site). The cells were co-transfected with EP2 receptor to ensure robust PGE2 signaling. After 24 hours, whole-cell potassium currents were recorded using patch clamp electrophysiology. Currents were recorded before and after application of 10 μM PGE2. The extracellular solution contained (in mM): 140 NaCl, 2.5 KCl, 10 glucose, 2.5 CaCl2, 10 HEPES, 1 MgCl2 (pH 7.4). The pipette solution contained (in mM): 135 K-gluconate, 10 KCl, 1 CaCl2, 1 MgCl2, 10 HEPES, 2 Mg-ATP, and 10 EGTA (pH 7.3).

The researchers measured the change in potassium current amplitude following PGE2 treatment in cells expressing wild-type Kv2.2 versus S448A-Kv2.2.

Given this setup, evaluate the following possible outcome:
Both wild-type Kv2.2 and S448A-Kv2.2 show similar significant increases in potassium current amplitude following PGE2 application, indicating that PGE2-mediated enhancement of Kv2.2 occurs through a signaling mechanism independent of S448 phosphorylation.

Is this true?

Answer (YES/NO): NO